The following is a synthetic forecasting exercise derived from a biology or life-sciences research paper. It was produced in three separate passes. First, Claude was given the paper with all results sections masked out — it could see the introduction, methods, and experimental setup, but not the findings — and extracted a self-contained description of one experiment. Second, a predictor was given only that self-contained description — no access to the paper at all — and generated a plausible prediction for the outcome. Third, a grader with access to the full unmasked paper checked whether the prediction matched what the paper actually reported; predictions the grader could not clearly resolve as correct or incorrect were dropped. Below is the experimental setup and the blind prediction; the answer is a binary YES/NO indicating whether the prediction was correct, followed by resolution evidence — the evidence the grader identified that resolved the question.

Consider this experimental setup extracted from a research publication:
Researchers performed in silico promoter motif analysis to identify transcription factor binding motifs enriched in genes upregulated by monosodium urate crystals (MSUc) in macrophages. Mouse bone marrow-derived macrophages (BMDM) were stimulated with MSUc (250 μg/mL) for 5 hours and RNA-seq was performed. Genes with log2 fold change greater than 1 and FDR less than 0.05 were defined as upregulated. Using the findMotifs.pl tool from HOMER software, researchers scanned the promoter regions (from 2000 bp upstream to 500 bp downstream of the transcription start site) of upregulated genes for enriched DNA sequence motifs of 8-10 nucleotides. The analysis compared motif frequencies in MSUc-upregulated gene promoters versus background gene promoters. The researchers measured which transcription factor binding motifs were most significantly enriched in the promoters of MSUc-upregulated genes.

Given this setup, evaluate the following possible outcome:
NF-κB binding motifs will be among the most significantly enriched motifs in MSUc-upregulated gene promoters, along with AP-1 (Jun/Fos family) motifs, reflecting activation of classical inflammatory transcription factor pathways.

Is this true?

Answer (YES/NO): NO